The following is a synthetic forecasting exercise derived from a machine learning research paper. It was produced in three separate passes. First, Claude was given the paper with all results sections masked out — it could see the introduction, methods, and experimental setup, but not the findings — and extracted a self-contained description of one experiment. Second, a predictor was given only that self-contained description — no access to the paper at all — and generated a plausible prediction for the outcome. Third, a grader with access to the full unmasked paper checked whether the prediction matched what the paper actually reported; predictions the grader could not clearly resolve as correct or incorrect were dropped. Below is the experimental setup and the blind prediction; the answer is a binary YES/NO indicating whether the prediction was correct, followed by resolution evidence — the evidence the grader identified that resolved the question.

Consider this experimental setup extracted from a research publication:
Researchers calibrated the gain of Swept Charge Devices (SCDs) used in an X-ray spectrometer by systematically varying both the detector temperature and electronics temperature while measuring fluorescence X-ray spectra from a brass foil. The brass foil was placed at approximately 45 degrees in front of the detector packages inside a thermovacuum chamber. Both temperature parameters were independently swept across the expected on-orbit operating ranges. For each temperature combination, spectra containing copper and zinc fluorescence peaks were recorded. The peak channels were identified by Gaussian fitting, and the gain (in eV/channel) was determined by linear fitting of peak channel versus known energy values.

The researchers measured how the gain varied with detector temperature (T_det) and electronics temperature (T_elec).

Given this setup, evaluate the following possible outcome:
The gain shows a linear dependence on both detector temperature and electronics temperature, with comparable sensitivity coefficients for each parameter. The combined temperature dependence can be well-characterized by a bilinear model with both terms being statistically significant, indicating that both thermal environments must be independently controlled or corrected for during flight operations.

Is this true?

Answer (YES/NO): NO